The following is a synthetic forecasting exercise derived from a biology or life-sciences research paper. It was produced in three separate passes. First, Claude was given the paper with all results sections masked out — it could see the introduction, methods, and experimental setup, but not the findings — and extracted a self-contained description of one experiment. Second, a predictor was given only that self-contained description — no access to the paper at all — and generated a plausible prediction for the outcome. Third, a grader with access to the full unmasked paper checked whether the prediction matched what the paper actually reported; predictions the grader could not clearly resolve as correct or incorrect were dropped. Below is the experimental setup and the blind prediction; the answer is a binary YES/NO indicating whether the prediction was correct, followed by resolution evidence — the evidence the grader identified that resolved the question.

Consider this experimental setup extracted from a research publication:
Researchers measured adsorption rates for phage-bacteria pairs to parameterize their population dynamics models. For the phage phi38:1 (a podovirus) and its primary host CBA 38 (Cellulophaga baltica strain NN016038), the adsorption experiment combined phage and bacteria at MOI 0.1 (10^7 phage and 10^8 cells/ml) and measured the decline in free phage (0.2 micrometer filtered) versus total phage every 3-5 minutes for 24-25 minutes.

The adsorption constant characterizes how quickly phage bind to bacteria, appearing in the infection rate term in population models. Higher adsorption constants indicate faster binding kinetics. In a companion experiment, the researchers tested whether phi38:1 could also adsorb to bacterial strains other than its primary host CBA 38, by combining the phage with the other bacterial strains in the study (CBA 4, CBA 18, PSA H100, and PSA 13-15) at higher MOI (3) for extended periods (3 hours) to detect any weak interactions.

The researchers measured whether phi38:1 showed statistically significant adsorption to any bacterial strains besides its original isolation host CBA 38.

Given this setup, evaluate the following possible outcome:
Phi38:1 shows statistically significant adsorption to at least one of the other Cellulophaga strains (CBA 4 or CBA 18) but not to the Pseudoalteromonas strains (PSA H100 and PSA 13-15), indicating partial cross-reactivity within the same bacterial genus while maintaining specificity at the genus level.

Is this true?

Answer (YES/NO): YES